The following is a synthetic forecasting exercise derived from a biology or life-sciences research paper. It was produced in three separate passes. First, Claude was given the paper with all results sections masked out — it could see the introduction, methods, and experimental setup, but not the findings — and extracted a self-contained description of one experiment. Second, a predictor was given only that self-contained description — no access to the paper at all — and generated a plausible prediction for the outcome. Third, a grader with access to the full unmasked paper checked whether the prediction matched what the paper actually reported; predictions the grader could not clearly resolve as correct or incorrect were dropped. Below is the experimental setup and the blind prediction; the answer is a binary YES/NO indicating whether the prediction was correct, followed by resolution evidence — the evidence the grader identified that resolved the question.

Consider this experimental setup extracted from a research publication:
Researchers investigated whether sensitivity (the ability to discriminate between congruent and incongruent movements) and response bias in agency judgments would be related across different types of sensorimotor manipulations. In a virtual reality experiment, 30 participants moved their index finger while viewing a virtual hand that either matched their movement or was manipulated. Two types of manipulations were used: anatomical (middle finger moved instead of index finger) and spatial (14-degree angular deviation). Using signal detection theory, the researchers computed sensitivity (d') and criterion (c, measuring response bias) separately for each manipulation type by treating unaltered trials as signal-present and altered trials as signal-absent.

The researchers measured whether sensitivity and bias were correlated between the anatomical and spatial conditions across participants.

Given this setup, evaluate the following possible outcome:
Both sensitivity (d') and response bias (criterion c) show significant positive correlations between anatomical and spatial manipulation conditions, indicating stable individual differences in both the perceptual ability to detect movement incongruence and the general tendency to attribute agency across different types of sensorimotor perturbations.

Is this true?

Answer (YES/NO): YES